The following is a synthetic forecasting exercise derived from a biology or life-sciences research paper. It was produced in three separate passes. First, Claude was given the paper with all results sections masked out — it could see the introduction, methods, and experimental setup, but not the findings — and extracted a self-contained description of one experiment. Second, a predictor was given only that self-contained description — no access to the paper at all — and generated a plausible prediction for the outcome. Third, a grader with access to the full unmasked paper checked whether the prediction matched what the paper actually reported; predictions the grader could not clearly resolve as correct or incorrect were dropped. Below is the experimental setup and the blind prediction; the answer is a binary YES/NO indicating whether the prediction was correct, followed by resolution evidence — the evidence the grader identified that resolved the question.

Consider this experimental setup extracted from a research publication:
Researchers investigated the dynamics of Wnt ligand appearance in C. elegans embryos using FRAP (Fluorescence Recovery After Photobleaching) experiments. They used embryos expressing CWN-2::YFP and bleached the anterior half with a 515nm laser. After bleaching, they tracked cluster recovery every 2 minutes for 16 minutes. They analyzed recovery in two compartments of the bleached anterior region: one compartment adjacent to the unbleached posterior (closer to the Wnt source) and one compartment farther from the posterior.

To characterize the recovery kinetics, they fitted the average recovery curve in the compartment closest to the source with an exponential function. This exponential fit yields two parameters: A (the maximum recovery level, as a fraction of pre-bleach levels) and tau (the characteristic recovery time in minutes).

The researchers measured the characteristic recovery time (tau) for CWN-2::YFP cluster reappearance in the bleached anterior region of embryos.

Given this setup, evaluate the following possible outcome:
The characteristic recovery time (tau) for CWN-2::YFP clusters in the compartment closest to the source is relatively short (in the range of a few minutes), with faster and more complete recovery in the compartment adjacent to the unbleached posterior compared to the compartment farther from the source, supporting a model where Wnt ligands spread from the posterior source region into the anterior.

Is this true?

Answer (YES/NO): YES